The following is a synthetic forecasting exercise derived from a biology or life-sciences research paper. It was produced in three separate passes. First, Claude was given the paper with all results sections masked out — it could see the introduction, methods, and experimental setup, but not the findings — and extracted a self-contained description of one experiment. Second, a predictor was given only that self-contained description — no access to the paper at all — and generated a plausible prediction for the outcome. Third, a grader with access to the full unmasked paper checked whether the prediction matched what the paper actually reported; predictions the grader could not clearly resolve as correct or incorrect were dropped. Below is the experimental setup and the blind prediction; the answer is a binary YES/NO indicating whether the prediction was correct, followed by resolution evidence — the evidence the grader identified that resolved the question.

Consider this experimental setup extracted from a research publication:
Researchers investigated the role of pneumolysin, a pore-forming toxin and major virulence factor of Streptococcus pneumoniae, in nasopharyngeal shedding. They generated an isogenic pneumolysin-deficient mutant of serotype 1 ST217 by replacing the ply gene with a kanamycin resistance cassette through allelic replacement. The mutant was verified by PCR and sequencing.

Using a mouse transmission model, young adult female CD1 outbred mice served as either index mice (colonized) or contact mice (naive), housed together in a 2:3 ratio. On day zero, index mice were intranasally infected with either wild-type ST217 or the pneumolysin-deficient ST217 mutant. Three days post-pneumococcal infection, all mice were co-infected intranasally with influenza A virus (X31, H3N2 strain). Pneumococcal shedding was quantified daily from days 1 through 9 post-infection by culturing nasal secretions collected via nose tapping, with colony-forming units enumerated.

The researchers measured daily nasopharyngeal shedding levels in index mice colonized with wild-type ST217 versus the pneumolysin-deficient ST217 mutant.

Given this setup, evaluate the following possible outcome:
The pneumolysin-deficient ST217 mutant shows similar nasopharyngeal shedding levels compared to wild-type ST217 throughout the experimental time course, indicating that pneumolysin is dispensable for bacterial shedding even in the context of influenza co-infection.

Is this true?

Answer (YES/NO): YES